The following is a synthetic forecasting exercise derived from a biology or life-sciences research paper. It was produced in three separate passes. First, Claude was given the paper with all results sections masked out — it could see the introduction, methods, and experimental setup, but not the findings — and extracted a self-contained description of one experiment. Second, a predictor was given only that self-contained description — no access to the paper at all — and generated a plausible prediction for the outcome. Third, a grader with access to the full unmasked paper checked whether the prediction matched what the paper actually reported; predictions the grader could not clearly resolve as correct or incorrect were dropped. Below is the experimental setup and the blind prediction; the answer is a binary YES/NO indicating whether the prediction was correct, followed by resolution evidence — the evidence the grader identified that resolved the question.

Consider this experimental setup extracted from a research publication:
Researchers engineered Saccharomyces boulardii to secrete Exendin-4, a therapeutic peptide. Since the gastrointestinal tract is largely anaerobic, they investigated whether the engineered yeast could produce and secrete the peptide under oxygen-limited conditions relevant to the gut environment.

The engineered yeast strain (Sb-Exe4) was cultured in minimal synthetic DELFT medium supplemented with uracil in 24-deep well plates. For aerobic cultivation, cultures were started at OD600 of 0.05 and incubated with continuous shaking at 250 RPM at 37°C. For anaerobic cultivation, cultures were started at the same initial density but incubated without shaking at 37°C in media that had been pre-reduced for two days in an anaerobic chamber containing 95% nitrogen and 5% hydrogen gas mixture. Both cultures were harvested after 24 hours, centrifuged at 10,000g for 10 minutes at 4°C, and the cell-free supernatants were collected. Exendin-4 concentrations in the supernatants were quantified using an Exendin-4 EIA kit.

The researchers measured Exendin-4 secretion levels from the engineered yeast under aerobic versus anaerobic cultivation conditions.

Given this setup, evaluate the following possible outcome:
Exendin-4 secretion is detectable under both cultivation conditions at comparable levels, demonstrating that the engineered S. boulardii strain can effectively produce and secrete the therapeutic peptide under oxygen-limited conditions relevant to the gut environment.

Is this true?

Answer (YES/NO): YES